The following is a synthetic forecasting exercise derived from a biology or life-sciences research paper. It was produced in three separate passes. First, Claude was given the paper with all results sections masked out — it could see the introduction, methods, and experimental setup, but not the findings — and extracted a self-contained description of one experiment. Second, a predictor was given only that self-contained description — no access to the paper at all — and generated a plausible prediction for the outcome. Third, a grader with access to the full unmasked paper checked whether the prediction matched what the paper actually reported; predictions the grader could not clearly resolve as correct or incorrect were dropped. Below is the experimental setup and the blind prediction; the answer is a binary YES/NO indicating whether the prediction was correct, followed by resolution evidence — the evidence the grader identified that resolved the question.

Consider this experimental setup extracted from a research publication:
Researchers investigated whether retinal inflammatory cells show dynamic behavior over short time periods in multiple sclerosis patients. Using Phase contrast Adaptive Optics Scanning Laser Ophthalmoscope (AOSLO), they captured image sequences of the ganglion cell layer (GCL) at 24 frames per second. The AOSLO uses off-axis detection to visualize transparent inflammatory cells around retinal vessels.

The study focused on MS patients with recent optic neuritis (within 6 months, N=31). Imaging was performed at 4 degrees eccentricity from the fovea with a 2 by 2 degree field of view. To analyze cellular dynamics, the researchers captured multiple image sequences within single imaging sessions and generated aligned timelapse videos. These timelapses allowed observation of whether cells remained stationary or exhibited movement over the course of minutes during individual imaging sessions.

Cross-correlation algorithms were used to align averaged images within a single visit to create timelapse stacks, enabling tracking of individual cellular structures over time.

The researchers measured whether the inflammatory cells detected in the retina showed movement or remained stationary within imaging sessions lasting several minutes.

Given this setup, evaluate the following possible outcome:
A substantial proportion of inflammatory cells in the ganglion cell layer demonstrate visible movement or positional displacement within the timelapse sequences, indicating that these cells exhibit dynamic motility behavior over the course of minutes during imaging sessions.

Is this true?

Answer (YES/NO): NO